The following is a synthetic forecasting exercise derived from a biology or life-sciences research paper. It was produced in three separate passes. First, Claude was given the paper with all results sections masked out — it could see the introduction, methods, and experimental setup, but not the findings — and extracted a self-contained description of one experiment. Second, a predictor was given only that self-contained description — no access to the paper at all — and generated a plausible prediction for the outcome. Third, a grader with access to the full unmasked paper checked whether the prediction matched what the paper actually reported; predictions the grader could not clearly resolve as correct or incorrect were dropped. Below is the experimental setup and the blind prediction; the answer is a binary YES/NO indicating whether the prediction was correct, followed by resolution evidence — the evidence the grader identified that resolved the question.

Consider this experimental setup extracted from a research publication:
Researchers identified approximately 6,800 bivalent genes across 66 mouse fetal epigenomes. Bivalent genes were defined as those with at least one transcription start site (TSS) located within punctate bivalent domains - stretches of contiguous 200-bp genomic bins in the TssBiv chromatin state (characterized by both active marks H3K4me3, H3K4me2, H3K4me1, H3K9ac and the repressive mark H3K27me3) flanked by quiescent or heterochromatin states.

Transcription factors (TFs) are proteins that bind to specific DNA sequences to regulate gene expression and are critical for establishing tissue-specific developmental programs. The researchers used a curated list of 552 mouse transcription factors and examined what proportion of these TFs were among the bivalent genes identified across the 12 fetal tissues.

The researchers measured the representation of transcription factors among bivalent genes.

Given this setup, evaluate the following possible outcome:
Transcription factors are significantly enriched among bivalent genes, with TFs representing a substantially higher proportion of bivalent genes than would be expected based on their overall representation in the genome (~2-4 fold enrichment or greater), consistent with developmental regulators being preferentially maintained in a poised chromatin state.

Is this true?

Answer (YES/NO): YES